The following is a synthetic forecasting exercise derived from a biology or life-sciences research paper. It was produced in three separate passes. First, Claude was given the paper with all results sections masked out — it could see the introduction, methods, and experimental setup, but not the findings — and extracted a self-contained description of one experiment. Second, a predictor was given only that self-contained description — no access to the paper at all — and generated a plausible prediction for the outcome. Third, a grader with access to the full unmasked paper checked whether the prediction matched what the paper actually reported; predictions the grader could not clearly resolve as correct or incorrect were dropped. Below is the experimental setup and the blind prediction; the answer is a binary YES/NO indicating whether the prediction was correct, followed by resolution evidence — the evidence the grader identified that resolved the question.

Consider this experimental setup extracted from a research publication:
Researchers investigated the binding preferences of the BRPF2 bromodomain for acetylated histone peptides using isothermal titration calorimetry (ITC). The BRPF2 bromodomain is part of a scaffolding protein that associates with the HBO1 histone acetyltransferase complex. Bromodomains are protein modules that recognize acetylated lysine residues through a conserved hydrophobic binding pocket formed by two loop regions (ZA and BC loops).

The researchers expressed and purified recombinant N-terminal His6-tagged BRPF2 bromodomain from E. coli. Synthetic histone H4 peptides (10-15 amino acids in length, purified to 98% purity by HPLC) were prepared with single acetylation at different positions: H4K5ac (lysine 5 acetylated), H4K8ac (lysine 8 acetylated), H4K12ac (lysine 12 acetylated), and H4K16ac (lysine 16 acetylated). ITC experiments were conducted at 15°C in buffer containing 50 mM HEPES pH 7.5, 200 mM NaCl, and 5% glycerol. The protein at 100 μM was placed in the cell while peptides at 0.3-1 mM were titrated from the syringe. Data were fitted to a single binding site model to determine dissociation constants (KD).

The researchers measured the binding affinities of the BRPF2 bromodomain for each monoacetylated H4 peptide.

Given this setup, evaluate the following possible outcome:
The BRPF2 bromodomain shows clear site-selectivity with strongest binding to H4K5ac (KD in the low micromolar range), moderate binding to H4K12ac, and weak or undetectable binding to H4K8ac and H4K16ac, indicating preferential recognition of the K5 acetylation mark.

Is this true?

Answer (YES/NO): NO